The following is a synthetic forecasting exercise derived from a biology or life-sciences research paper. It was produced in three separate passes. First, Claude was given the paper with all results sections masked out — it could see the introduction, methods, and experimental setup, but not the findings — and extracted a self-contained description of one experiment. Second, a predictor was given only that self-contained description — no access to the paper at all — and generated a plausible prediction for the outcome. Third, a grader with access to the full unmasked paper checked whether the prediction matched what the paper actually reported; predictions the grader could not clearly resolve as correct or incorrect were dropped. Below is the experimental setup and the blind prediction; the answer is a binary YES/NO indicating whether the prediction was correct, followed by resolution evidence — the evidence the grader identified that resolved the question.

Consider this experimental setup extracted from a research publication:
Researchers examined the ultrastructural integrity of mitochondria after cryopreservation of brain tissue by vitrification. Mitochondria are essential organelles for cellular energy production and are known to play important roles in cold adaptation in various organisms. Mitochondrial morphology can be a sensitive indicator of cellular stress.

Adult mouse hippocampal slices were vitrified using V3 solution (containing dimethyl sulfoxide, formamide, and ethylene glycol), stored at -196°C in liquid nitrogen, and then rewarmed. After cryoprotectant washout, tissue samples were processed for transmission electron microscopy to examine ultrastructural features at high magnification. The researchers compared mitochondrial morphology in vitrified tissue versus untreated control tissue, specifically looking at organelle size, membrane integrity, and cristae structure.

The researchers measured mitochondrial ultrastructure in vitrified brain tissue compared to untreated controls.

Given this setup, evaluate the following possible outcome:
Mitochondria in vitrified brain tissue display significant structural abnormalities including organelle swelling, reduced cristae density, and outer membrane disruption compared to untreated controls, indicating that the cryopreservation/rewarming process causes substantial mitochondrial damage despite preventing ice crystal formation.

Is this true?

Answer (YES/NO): NO